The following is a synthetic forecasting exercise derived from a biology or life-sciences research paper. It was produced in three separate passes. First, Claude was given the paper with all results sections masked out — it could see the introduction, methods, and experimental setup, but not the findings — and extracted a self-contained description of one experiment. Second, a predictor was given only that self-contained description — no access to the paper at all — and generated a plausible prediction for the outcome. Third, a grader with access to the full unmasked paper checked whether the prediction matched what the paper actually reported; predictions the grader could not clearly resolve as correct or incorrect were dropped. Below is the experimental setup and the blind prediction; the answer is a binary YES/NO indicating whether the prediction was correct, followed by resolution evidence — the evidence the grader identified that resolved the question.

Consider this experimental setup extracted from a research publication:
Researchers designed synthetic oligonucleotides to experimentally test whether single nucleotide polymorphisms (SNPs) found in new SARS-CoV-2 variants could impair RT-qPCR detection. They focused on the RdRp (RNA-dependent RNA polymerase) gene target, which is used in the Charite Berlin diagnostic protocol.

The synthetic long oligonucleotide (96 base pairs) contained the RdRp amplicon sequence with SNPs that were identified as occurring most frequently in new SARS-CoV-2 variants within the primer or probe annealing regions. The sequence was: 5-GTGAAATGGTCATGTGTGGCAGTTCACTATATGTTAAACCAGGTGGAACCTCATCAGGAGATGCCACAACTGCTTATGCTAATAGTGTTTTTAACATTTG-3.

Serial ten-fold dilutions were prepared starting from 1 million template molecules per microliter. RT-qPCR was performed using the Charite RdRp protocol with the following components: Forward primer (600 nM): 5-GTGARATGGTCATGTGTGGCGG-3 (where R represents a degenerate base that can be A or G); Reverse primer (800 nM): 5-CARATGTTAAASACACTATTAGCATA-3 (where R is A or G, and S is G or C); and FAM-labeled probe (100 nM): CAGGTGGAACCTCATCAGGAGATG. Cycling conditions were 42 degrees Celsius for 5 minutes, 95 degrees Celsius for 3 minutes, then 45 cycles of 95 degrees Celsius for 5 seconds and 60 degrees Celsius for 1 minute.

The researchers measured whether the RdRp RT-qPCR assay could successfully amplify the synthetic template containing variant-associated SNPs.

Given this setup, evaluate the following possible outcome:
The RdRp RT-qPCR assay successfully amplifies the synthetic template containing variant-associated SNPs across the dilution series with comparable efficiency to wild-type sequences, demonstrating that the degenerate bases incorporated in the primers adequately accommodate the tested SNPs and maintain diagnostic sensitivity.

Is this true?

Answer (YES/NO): YES